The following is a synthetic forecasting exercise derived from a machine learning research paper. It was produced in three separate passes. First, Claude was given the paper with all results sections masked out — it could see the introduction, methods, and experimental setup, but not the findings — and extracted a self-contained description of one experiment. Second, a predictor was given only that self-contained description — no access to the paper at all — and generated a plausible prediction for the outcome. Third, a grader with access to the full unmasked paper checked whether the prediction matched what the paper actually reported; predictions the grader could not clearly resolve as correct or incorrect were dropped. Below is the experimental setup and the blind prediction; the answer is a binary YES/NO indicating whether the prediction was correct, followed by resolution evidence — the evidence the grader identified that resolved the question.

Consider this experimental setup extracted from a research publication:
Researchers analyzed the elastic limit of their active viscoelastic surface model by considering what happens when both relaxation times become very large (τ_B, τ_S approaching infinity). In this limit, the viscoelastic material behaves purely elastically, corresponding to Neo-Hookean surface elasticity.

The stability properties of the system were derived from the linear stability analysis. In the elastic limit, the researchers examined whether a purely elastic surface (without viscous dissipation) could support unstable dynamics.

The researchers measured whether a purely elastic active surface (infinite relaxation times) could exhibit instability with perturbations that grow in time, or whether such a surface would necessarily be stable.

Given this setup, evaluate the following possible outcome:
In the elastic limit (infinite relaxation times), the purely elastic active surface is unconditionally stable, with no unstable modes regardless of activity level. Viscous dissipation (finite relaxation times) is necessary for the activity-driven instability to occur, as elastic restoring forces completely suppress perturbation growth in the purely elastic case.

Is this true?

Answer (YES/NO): YES